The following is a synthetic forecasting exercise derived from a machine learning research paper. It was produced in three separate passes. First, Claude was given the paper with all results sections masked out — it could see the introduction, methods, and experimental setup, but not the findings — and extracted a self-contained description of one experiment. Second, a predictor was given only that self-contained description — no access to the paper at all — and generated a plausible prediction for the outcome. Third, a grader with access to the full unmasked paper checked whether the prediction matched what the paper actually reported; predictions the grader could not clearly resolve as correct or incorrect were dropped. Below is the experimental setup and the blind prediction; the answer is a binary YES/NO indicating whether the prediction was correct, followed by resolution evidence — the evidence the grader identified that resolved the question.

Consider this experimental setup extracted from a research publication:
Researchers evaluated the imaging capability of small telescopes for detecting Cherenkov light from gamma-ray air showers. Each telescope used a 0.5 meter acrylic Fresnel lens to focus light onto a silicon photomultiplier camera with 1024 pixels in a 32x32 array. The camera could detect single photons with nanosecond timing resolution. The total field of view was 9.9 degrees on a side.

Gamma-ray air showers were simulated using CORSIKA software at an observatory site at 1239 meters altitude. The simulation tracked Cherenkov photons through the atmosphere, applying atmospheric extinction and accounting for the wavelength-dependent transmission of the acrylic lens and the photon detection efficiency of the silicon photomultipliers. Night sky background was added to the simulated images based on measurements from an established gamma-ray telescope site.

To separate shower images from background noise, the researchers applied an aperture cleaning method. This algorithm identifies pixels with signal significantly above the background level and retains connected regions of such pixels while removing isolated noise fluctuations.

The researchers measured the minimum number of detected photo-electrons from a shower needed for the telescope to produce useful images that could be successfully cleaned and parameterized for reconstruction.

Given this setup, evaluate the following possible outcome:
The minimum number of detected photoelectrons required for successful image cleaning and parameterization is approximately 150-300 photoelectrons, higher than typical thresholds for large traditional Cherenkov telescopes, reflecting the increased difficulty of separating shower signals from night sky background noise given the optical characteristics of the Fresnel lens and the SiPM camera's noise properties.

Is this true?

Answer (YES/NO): NO